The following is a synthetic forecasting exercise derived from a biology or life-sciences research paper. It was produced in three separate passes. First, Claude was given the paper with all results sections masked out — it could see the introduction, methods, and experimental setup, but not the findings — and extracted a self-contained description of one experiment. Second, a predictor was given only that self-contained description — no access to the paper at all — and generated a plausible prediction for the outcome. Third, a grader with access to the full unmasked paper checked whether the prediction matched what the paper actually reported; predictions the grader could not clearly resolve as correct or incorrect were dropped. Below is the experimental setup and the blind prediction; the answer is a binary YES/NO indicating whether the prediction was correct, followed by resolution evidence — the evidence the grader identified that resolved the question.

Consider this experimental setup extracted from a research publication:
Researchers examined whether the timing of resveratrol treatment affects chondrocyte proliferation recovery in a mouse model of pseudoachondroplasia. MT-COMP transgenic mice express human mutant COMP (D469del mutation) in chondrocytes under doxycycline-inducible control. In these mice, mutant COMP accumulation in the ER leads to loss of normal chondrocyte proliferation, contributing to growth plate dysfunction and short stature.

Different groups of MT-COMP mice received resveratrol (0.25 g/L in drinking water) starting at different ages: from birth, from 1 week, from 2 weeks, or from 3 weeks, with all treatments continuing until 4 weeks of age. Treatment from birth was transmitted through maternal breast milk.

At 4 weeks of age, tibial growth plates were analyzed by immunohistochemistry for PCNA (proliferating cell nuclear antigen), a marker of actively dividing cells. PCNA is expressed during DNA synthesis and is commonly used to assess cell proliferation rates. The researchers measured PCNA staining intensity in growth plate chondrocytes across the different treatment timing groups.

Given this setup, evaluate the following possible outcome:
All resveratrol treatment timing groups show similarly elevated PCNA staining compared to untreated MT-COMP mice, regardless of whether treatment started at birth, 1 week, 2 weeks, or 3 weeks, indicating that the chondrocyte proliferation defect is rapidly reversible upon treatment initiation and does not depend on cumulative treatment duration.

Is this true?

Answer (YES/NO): NO